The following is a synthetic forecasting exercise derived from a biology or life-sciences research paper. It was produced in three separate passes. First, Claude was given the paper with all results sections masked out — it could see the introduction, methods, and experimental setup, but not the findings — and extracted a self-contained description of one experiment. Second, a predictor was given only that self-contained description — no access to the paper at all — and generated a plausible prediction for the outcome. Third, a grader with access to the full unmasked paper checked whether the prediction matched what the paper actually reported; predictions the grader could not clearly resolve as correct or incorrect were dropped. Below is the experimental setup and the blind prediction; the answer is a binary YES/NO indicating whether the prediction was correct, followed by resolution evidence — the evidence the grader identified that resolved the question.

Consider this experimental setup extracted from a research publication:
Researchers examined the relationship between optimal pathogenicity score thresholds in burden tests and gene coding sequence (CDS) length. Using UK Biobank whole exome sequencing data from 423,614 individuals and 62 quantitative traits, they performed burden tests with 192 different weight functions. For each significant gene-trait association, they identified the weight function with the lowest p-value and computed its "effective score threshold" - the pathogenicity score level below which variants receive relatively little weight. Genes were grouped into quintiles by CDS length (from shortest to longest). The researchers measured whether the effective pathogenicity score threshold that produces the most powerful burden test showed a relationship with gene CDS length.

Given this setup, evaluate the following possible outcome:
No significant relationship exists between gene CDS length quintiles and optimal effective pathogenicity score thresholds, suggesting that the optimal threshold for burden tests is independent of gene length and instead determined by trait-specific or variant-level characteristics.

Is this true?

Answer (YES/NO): NO